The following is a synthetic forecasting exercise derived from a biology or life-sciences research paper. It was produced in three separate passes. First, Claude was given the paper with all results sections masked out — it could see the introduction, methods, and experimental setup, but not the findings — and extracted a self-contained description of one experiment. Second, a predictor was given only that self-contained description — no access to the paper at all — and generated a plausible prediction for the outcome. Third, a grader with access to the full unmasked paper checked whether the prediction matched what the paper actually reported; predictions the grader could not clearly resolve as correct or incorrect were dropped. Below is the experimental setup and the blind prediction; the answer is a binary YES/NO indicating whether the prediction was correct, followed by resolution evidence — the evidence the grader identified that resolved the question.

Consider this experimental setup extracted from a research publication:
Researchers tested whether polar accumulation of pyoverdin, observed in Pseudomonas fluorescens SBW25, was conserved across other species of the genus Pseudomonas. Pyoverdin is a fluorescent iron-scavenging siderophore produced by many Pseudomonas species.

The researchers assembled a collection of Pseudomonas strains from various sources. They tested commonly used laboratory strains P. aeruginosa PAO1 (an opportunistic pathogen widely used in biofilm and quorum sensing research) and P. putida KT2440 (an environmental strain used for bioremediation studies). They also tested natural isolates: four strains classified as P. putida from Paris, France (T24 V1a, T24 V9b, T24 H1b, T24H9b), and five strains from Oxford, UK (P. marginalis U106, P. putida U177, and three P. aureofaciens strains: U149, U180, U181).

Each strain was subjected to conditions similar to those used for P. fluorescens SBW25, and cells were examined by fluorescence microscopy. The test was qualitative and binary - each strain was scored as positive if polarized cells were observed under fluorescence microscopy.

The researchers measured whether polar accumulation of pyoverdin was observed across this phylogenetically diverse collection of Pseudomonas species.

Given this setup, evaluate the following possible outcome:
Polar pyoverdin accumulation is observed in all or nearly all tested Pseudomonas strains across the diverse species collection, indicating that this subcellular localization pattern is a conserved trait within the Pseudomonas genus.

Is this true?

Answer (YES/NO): YES